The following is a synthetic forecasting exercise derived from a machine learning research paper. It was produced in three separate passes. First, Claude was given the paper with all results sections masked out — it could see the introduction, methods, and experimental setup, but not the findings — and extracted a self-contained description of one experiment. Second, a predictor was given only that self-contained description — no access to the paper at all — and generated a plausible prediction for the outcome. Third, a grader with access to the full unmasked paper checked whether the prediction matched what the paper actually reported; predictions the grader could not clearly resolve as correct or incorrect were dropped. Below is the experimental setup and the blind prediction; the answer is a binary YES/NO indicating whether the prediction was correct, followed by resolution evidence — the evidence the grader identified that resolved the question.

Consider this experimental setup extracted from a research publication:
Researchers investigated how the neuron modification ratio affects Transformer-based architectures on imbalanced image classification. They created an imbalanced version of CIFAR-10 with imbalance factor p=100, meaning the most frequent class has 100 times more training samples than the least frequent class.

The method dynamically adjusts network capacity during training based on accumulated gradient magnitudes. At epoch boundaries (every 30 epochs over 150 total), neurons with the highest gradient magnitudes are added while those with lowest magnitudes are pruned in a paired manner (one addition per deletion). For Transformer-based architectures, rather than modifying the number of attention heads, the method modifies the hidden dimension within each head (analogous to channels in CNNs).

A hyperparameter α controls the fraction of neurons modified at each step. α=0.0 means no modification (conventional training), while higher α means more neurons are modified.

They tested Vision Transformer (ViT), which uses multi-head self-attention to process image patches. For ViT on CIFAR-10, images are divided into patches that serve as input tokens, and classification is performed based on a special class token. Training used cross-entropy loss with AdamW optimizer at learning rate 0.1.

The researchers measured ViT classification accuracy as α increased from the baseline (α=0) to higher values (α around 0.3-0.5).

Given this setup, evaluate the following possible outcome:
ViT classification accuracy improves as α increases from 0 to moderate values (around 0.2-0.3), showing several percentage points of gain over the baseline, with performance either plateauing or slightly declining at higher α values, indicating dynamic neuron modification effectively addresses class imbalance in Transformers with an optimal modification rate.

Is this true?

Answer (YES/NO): NO